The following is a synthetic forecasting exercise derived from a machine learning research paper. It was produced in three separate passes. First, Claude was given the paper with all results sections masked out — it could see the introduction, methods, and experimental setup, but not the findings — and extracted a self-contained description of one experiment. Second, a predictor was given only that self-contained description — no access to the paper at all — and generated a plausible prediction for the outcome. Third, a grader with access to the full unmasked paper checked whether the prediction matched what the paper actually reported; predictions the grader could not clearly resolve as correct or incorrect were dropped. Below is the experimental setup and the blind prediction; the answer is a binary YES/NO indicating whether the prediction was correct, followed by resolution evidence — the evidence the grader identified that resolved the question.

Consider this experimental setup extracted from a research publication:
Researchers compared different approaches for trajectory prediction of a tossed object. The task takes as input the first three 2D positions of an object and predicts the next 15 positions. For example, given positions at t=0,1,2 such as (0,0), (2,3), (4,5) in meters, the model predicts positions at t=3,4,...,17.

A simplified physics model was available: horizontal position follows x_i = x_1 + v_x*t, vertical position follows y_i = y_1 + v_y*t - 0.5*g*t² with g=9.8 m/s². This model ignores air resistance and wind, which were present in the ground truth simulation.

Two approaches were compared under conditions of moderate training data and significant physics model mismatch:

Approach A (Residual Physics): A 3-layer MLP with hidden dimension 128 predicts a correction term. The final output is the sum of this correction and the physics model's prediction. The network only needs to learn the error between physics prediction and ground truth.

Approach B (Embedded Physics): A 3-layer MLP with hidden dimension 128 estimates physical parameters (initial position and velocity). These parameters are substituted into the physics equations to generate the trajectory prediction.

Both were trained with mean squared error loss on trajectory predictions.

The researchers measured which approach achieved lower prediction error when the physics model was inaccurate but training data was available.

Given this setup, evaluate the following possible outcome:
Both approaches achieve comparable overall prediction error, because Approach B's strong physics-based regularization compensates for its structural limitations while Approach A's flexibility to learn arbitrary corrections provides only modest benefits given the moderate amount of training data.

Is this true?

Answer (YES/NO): NO